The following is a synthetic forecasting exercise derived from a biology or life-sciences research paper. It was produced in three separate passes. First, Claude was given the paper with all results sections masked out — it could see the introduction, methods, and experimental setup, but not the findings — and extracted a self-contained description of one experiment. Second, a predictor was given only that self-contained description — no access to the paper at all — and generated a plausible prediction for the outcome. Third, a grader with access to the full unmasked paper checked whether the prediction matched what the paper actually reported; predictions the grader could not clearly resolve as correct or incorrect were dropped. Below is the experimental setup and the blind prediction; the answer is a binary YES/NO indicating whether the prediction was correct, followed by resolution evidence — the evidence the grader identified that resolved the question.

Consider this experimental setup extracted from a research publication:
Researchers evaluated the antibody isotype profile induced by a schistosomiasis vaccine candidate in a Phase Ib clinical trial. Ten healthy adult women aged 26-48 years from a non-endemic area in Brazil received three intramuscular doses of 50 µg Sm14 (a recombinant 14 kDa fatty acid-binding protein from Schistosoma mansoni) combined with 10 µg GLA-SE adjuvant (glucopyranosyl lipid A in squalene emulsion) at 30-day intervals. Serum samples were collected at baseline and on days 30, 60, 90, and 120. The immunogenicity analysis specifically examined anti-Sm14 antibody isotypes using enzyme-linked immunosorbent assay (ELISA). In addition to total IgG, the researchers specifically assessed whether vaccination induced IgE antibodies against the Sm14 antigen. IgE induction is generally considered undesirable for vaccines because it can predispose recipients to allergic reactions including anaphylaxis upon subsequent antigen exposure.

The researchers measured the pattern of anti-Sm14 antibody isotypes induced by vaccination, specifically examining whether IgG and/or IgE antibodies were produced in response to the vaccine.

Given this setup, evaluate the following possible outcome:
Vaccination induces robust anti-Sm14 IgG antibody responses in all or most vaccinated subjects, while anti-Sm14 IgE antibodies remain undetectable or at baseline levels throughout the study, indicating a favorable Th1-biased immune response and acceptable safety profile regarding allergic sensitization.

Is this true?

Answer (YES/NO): YES